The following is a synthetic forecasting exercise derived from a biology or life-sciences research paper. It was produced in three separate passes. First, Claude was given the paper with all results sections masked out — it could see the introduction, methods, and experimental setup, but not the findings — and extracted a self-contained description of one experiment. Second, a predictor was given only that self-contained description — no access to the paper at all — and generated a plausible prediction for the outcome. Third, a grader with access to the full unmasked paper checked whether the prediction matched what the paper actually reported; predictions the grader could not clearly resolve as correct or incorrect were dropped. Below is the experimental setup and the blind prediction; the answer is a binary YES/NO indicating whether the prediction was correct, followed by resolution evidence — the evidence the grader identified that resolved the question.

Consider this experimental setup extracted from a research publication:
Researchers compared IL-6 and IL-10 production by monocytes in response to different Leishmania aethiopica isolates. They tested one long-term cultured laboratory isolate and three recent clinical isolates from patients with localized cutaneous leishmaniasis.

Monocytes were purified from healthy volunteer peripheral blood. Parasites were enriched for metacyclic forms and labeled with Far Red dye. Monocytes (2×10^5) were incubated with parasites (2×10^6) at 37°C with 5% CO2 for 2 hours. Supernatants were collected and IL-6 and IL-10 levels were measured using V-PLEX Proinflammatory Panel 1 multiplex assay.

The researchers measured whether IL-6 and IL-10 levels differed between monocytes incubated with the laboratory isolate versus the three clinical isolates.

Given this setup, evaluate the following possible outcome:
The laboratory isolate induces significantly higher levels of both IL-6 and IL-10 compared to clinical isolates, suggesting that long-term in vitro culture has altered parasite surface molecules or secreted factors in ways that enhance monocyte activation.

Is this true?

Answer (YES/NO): NO